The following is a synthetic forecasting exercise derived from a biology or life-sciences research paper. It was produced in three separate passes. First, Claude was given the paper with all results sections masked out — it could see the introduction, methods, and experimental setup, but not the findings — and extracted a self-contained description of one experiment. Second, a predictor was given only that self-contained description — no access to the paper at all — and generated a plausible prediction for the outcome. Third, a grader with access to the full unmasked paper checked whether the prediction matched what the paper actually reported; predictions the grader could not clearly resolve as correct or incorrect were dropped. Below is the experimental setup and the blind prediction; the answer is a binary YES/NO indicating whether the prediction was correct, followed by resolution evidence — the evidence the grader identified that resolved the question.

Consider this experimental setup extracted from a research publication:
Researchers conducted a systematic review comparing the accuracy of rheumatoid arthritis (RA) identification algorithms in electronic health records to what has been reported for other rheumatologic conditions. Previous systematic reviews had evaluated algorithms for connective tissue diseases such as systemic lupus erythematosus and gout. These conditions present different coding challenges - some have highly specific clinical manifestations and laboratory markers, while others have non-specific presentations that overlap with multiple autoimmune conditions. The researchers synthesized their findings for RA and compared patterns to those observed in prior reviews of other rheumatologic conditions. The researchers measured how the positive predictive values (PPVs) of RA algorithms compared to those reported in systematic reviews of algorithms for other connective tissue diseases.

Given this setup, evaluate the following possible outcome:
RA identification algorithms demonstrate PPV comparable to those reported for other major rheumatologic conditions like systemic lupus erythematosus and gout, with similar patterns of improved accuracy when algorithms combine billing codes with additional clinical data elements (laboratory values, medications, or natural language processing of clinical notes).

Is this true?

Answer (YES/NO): NO